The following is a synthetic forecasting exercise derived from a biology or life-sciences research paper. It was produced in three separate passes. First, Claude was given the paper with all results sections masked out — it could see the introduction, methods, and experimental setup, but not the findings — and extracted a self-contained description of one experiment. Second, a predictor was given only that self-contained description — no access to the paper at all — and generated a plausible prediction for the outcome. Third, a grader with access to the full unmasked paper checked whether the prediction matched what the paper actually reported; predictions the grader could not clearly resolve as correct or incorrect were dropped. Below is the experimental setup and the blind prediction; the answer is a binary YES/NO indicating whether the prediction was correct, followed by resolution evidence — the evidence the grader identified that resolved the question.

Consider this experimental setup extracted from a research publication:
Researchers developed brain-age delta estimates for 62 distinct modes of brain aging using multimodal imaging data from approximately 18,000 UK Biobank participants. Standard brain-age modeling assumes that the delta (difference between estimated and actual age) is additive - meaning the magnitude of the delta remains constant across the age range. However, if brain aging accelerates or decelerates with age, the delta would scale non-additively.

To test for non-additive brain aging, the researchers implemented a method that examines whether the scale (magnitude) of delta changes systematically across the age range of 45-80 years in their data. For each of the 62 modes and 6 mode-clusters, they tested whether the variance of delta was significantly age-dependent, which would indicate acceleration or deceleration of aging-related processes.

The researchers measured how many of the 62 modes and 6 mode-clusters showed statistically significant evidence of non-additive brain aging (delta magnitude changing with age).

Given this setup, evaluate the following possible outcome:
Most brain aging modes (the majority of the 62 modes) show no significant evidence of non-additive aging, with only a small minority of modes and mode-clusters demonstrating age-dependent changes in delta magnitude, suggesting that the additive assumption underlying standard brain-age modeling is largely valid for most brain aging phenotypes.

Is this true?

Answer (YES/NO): NO